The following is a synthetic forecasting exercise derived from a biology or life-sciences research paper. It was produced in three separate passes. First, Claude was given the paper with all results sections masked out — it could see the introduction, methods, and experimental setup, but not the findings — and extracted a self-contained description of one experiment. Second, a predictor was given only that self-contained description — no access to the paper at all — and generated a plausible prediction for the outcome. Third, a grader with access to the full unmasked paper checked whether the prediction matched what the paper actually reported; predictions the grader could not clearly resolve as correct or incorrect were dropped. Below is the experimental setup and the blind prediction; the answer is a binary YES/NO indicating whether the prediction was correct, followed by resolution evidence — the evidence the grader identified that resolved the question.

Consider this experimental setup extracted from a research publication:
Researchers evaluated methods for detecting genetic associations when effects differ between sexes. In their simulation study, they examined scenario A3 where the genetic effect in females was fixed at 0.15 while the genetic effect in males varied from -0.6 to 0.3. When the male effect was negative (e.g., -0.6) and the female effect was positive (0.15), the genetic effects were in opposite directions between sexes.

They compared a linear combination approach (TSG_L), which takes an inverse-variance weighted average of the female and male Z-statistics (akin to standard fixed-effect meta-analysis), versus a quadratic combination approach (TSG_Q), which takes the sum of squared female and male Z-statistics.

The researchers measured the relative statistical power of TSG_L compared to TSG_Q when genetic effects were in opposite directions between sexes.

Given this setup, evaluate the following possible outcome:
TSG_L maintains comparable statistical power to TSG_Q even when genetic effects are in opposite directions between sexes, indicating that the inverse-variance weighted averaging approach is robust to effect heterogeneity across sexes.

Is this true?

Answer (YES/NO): NO